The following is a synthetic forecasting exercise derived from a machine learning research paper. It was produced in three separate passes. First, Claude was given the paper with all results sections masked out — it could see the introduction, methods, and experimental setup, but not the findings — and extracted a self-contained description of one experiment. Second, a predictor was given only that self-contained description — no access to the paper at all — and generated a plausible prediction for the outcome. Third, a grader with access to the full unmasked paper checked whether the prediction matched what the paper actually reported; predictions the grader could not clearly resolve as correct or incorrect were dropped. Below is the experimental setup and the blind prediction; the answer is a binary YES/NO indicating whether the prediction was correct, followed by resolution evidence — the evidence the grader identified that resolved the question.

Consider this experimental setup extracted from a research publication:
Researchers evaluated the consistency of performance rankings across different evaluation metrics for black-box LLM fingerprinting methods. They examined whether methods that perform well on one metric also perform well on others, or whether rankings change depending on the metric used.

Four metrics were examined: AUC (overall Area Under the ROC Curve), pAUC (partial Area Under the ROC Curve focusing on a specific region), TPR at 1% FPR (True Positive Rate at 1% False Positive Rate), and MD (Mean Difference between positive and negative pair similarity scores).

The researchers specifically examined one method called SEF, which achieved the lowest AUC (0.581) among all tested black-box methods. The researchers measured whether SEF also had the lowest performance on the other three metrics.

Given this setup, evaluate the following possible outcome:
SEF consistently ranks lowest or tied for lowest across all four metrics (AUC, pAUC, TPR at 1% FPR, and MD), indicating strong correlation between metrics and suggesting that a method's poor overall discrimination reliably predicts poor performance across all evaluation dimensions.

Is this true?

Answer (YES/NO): NO